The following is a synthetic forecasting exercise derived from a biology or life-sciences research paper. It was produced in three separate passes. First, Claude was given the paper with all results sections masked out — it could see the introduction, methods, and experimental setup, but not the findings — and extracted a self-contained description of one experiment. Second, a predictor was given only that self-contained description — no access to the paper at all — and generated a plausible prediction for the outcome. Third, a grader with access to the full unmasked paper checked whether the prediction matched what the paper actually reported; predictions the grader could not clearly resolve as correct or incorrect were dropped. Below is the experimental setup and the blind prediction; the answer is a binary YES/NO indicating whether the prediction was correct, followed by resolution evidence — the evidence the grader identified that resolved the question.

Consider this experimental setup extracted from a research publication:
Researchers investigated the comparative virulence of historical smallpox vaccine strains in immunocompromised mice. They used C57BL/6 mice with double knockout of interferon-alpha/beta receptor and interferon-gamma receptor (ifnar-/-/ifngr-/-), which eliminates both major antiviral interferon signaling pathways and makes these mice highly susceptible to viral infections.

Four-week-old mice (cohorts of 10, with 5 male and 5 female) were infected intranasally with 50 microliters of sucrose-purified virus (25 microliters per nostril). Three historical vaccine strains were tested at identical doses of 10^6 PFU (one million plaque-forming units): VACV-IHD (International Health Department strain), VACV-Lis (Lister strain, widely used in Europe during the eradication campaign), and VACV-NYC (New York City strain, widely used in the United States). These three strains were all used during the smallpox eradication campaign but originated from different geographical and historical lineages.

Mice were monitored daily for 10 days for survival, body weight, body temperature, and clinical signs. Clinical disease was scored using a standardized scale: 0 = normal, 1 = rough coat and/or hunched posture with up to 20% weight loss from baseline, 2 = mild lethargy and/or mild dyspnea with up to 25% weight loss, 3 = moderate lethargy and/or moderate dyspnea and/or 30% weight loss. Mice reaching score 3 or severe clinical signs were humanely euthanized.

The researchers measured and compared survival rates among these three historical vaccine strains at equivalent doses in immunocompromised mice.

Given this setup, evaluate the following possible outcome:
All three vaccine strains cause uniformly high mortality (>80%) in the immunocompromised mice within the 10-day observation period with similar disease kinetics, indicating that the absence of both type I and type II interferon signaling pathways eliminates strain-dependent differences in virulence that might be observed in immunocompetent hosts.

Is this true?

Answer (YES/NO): NO